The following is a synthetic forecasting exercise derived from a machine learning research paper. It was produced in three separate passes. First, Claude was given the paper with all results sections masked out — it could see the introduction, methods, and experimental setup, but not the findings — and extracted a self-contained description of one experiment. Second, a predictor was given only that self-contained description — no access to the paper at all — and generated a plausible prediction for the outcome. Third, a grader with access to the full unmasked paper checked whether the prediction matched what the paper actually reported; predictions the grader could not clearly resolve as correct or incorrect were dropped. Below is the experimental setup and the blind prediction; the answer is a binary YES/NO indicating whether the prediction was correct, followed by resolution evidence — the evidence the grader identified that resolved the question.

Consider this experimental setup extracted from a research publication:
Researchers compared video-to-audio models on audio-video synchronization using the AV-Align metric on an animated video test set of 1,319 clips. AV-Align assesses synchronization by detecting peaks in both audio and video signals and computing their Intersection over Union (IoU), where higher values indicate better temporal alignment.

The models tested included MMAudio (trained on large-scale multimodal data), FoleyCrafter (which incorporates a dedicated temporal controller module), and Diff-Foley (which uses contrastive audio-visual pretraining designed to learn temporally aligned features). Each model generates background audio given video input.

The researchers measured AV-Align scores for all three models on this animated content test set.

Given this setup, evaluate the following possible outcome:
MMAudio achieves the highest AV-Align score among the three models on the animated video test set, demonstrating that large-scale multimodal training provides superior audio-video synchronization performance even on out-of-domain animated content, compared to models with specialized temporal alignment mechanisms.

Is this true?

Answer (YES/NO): NO